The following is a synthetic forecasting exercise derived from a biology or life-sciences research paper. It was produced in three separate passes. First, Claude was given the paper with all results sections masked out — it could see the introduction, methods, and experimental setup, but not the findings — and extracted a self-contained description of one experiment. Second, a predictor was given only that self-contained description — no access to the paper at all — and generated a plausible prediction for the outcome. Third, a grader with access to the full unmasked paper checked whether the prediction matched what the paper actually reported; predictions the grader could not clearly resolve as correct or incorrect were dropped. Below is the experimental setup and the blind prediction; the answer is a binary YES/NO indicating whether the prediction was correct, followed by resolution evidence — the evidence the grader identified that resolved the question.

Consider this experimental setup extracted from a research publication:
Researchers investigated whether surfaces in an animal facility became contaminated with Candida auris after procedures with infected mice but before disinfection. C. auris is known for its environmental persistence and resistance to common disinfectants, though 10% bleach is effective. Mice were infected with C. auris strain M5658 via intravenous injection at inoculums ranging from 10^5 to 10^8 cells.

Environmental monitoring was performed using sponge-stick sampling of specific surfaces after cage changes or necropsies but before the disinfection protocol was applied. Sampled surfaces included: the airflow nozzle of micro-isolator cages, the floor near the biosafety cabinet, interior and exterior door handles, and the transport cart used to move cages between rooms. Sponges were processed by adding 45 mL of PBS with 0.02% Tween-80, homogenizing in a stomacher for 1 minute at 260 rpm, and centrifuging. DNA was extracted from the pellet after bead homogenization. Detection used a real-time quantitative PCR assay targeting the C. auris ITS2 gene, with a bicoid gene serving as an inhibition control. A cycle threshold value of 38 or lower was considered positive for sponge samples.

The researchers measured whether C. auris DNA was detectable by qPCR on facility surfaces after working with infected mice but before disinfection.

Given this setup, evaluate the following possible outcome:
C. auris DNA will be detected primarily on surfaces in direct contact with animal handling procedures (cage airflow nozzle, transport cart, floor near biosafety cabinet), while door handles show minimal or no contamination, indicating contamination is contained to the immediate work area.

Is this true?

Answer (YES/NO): NO